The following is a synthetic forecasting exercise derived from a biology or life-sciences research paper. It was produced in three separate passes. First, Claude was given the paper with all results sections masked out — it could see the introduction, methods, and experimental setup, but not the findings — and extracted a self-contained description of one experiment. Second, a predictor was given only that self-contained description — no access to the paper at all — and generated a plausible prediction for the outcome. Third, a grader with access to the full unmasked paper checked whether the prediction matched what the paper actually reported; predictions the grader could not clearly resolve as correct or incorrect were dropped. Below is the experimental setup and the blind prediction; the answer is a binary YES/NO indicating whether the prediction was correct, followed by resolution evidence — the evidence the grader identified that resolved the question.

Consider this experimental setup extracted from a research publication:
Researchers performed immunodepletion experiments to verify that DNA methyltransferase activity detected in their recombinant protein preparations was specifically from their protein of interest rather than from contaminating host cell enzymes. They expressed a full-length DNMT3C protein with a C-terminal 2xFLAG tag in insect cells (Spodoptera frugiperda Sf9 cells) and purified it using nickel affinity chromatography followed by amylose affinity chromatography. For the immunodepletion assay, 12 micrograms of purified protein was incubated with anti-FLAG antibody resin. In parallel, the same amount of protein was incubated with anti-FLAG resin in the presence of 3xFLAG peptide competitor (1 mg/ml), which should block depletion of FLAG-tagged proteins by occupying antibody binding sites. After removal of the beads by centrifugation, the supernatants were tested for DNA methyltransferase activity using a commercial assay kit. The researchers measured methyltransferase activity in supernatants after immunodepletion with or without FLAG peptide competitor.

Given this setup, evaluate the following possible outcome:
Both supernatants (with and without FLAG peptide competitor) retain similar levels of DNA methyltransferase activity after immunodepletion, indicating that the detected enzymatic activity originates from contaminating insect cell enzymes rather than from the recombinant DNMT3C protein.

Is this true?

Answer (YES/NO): NO